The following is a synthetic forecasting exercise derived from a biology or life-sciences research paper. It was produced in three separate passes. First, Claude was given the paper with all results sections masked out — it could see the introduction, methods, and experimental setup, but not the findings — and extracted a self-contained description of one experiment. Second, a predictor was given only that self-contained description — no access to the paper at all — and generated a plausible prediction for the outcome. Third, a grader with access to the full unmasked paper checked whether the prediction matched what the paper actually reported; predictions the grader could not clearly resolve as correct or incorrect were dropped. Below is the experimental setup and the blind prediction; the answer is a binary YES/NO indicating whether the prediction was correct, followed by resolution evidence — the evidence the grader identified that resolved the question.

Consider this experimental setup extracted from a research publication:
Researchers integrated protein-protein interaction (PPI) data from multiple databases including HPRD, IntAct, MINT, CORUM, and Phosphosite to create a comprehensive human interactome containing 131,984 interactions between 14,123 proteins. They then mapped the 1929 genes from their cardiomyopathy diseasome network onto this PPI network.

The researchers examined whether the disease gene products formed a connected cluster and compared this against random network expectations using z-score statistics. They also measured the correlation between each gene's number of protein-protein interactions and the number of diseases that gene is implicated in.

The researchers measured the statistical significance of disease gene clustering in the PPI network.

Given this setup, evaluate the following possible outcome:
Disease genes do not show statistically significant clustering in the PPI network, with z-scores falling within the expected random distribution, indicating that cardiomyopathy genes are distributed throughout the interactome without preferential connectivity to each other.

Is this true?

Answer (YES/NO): NO